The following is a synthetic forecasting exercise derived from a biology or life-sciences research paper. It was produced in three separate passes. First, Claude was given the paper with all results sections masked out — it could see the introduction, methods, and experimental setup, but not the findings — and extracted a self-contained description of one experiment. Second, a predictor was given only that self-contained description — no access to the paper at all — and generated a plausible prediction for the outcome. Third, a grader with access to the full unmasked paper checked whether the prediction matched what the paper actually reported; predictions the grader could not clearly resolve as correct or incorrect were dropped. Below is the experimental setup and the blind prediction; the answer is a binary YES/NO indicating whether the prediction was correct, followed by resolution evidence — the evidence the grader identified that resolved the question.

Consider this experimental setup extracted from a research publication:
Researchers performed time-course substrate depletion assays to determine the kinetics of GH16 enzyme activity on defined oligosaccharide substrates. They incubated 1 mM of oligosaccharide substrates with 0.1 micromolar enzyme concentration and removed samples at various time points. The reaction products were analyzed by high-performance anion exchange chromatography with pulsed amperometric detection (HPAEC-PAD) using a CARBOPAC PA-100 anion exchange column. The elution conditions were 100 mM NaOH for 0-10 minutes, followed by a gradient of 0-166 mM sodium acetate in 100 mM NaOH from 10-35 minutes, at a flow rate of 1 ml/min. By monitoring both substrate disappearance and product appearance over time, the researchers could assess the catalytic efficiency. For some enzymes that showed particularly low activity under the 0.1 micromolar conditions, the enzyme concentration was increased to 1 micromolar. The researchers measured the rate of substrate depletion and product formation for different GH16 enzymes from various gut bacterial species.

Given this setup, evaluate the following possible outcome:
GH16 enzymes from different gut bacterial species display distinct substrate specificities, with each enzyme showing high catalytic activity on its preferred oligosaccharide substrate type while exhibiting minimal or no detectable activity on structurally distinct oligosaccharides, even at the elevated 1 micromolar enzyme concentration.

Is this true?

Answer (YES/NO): NO